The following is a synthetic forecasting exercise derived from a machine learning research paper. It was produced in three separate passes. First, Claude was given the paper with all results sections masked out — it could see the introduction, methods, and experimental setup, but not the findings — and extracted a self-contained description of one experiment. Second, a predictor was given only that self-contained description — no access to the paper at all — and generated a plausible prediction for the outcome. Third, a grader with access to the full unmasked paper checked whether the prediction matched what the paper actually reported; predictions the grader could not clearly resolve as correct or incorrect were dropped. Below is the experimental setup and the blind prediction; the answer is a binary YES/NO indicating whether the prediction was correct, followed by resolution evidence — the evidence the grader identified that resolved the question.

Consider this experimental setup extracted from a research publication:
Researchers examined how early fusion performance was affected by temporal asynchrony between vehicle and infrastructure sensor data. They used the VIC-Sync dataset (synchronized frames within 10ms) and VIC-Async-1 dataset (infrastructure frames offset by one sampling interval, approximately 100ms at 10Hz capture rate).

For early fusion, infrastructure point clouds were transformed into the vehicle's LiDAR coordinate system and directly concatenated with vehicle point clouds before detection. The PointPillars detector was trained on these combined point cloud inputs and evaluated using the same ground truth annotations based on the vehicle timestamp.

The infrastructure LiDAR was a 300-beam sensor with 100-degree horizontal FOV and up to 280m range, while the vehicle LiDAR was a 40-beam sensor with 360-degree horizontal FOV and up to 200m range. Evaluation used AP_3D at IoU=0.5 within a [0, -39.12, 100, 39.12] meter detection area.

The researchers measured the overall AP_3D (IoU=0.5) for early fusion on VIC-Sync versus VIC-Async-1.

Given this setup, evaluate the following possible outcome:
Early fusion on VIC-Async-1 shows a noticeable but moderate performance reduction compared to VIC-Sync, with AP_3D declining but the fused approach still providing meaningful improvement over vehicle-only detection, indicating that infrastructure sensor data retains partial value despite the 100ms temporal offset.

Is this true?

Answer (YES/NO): YES